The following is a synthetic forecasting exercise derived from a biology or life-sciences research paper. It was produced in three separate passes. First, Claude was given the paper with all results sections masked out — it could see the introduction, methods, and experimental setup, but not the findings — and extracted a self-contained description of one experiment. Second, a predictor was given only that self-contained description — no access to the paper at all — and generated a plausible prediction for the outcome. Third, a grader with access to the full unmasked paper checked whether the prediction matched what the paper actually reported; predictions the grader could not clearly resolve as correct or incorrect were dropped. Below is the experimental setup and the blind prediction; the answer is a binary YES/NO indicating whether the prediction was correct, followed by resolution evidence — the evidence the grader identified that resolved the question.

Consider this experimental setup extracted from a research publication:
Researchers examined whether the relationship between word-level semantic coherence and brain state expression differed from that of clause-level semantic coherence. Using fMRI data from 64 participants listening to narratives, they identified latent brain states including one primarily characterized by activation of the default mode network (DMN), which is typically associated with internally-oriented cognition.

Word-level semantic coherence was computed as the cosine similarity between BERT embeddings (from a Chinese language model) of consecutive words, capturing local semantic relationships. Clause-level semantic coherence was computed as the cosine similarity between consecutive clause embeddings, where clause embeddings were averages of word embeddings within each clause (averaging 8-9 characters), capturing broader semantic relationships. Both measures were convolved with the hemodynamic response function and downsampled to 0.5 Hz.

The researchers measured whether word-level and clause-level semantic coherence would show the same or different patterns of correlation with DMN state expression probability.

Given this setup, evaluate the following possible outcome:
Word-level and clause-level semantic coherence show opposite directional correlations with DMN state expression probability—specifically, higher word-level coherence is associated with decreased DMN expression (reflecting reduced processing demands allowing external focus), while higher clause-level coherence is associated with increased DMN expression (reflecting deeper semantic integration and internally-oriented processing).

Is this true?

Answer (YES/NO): NO